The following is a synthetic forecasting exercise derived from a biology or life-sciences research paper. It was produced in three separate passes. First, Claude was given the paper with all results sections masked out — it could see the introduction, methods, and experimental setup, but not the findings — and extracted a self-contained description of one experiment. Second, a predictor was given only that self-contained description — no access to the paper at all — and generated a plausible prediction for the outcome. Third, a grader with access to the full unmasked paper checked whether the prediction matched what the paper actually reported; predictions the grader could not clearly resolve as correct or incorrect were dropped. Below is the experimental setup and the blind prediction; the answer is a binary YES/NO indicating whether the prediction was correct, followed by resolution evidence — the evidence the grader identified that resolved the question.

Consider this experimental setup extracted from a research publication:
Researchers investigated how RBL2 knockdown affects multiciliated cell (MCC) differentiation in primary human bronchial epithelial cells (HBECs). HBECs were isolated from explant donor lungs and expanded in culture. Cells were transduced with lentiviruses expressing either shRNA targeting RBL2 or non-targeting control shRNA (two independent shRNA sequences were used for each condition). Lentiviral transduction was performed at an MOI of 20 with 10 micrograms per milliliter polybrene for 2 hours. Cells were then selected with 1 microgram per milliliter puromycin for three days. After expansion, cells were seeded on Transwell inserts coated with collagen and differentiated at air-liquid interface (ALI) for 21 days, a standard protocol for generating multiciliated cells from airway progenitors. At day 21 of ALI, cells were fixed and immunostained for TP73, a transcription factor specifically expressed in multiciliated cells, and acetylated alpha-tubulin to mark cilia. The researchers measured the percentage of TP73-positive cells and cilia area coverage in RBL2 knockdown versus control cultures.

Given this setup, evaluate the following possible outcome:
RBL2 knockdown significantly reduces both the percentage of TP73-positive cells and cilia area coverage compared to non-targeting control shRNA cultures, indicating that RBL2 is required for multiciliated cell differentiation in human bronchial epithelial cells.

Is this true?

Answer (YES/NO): NO